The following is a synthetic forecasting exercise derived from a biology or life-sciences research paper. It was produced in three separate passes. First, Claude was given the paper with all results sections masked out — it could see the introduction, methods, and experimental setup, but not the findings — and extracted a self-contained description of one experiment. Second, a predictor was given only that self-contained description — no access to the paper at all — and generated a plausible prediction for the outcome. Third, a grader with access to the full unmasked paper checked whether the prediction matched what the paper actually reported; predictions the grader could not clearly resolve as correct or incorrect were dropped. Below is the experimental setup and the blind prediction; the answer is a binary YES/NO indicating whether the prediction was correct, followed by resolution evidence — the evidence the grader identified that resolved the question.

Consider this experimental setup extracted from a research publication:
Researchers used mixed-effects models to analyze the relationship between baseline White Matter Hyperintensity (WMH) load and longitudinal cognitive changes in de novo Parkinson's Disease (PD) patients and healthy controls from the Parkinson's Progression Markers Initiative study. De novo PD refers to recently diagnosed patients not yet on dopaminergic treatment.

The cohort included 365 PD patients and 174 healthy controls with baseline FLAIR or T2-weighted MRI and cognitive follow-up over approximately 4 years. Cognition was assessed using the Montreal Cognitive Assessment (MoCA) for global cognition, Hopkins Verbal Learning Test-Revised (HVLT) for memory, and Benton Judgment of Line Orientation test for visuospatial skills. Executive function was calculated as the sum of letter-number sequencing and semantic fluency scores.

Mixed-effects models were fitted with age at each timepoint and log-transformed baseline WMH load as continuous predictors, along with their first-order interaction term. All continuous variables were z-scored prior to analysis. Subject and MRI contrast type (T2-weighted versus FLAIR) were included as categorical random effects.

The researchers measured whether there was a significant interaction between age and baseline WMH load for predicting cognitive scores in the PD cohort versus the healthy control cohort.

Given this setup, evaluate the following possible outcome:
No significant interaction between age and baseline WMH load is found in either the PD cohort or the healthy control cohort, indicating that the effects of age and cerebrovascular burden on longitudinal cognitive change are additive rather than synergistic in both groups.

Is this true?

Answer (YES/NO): NO